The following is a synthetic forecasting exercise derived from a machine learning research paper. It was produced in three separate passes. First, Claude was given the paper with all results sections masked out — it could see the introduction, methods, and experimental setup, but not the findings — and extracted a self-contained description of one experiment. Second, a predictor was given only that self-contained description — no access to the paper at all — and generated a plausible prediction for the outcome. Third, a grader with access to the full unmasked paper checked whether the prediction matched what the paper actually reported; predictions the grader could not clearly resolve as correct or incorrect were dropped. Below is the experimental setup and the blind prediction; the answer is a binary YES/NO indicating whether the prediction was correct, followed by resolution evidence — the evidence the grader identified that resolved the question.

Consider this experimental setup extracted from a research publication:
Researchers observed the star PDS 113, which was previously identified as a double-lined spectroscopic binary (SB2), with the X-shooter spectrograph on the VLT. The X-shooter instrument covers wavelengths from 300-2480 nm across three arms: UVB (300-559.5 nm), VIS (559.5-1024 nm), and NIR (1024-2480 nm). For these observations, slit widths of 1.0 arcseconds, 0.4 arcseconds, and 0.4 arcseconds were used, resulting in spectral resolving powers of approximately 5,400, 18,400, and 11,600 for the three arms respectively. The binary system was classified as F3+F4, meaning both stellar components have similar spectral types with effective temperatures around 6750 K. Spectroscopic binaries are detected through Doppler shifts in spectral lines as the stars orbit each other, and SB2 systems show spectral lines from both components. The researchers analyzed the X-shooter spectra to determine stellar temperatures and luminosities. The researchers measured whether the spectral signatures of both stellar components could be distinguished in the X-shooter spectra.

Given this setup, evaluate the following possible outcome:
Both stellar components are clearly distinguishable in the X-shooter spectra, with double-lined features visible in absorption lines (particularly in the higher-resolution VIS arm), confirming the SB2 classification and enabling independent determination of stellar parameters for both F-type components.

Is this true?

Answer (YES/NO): NO